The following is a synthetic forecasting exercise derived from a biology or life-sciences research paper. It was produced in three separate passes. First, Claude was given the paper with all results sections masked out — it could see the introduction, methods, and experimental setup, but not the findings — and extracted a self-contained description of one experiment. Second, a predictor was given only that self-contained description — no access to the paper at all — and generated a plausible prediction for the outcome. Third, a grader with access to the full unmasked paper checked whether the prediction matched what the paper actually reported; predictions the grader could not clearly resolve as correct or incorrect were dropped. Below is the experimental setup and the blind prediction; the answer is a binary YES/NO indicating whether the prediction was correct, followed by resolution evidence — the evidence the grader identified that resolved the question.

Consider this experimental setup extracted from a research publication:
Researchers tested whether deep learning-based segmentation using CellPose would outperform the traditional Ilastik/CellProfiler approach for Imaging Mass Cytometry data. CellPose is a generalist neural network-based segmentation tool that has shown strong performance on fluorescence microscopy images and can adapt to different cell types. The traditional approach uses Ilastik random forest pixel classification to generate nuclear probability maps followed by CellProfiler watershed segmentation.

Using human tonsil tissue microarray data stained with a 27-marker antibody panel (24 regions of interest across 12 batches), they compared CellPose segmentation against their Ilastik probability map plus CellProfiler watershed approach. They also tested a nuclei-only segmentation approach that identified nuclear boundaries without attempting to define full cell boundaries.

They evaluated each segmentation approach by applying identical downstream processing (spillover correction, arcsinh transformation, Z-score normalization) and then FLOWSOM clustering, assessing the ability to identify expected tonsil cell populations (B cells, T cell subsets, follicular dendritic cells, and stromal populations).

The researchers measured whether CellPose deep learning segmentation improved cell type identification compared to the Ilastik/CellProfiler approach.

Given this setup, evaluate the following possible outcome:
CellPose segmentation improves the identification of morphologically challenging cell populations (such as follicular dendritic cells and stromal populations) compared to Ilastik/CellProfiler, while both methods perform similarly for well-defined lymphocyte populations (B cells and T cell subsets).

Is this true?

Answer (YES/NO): NO